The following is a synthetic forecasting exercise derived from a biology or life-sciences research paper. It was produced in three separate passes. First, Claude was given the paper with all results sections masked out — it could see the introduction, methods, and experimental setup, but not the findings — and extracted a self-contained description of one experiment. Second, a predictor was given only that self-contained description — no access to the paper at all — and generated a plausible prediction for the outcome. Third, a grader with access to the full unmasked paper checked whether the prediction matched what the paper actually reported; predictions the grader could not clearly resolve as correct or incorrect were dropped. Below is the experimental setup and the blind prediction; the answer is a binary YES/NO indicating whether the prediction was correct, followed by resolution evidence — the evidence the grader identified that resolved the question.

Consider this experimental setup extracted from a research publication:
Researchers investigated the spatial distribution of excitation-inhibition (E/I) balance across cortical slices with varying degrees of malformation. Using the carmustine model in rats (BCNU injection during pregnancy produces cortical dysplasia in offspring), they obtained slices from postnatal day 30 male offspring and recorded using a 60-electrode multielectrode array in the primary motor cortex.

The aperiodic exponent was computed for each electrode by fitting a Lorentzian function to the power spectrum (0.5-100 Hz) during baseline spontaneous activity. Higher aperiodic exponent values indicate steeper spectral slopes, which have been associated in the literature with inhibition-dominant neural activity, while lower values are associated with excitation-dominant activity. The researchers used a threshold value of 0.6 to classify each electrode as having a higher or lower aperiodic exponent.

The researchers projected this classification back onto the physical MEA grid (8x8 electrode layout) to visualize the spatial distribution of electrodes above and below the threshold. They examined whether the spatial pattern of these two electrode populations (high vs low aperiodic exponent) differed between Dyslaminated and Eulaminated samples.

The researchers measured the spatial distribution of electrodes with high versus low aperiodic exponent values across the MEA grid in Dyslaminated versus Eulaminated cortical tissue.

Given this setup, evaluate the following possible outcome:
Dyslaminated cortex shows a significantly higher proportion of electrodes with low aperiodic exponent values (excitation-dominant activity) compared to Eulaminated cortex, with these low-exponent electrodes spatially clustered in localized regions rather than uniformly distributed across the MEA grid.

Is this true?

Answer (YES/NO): NO